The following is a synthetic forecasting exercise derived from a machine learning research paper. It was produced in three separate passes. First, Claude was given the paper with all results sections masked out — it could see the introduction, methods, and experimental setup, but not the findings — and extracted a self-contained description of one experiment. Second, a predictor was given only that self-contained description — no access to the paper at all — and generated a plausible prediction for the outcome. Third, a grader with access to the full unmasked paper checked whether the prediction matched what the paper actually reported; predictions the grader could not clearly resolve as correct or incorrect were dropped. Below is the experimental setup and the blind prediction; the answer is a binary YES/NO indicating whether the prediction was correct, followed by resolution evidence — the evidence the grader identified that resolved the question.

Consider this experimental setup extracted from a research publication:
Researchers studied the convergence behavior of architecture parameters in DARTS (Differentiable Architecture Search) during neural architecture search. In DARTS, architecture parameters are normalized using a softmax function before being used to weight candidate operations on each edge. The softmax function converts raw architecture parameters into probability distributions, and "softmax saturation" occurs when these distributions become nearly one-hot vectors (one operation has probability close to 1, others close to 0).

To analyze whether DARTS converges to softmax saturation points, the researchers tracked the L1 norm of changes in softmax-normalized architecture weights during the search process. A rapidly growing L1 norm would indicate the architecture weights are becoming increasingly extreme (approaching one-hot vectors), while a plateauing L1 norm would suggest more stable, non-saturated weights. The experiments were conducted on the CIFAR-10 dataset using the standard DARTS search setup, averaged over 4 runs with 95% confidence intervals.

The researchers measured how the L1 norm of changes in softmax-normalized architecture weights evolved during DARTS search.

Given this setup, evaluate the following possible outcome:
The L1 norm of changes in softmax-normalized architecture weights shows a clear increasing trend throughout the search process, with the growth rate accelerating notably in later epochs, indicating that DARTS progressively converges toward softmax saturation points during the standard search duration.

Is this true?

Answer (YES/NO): YES